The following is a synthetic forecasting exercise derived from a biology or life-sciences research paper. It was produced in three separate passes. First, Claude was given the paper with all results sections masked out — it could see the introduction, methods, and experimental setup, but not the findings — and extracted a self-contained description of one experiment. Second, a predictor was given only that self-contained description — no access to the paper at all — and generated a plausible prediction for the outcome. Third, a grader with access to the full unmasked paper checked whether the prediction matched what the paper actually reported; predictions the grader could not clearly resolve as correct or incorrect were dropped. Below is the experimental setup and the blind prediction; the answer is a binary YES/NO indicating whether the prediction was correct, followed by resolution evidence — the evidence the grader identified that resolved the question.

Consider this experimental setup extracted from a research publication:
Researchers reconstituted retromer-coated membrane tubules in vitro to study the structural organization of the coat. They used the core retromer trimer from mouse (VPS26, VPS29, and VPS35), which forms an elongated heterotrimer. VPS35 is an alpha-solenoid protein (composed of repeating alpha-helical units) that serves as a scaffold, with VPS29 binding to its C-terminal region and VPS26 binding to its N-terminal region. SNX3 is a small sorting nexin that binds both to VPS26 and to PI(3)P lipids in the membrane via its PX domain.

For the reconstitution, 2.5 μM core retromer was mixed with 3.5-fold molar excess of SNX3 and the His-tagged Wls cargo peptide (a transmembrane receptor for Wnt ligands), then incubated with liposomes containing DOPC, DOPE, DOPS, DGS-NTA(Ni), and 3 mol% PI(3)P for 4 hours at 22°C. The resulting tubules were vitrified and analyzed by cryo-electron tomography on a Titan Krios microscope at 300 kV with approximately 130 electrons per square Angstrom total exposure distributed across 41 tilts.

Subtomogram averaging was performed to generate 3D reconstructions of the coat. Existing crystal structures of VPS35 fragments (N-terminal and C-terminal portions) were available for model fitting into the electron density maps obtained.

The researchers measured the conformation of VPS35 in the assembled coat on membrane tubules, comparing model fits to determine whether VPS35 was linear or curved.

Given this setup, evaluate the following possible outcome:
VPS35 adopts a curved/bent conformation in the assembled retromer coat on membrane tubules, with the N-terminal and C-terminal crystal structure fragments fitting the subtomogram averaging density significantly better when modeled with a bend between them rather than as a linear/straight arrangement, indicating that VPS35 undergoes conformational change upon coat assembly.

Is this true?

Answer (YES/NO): YES